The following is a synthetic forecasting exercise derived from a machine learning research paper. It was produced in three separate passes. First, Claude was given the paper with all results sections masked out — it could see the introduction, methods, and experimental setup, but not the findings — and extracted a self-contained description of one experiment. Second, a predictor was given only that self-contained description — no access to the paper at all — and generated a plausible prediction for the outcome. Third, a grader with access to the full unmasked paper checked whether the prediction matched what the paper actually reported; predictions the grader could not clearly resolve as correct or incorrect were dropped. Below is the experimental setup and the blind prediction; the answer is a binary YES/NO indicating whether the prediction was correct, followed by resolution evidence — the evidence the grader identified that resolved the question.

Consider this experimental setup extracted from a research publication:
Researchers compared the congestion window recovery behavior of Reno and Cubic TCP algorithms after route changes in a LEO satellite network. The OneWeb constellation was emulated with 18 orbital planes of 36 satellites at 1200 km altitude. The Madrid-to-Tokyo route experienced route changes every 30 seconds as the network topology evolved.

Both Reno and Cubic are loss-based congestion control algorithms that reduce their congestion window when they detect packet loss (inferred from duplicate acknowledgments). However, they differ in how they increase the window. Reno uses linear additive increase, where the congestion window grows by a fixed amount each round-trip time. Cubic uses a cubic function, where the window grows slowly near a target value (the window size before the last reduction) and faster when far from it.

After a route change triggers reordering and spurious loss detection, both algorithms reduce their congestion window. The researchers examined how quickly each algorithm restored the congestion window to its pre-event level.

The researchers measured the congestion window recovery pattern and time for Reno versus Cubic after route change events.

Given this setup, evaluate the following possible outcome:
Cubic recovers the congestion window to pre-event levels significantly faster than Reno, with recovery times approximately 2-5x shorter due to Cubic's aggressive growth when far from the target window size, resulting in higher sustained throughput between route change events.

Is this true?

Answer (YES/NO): YES